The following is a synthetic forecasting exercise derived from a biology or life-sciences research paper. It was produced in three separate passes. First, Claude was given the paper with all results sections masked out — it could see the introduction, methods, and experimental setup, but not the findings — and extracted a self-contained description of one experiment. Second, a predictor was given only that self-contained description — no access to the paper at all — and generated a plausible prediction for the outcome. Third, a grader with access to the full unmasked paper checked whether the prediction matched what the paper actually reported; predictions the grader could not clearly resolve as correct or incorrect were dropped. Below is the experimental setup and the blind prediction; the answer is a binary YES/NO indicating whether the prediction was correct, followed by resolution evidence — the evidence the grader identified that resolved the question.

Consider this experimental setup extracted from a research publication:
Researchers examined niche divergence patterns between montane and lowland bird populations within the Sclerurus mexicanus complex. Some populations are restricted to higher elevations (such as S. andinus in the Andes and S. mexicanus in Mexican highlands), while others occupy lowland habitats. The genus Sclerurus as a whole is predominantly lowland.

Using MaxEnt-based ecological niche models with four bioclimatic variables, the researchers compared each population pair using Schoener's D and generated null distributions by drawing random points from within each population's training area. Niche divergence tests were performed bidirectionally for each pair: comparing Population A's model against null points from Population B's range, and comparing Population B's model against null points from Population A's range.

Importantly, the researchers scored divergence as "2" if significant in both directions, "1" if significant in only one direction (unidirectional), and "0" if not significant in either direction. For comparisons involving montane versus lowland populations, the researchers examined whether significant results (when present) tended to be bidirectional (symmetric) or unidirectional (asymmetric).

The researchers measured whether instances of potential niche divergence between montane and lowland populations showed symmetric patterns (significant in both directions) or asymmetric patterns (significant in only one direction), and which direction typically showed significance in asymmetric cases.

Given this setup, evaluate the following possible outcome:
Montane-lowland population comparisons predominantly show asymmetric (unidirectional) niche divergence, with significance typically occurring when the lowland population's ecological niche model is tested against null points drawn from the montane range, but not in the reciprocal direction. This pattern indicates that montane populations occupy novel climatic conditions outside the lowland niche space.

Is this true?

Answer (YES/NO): NO